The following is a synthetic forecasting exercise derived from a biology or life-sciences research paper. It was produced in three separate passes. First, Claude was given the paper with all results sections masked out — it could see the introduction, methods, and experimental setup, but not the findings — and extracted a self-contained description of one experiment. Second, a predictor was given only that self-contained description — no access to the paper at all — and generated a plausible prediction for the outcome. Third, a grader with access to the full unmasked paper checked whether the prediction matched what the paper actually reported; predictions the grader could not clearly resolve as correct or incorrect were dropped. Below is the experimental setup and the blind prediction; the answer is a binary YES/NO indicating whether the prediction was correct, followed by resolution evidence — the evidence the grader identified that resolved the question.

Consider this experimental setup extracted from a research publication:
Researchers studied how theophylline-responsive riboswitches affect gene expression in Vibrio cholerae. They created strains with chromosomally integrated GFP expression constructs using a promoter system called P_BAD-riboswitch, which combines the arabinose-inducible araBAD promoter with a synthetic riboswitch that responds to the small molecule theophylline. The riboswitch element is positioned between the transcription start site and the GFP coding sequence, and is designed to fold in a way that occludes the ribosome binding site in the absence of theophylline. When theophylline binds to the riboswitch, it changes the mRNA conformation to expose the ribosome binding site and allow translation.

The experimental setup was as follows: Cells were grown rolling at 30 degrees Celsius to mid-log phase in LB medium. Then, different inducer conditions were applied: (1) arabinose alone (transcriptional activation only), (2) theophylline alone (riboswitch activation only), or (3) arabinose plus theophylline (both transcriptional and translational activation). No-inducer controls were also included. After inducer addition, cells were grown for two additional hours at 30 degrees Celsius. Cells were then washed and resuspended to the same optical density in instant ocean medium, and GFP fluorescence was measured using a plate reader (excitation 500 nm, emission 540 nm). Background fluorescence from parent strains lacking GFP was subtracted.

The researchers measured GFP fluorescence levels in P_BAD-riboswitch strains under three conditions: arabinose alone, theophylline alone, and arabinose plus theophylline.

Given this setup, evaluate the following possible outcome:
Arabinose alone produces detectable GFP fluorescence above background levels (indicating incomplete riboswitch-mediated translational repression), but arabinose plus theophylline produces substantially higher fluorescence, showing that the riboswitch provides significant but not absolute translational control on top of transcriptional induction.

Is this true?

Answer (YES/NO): NO